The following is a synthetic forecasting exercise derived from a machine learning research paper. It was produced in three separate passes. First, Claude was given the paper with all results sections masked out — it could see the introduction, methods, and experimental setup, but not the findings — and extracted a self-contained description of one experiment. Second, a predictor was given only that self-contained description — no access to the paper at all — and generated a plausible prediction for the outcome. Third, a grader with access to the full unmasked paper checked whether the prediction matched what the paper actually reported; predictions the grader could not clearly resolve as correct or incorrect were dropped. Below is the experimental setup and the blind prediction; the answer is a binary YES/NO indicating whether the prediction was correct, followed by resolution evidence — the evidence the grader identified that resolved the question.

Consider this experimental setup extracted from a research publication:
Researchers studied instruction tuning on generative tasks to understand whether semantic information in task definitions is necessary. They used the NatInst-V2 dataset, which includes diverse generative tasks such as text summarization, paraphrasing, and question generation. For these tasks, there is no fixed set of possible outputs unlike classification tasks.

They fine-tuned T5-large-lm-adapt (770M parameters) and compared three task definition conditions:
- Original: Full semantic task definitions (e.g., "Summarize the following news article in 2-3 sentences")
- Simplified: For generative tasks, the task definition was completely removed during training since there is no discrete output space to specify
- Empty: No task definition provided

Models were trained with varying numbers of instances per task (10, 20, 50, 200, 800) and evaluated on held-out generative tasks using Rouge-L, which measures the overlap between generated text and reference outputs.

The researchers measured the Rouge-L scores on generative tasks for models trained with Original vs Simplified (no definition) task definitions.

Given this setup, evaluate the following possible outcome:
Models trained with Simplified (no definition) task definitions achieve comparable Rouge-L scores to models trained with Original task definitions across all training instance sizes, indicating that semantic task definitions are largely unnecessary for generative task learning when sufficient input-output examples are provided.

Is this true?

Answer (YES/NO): YES